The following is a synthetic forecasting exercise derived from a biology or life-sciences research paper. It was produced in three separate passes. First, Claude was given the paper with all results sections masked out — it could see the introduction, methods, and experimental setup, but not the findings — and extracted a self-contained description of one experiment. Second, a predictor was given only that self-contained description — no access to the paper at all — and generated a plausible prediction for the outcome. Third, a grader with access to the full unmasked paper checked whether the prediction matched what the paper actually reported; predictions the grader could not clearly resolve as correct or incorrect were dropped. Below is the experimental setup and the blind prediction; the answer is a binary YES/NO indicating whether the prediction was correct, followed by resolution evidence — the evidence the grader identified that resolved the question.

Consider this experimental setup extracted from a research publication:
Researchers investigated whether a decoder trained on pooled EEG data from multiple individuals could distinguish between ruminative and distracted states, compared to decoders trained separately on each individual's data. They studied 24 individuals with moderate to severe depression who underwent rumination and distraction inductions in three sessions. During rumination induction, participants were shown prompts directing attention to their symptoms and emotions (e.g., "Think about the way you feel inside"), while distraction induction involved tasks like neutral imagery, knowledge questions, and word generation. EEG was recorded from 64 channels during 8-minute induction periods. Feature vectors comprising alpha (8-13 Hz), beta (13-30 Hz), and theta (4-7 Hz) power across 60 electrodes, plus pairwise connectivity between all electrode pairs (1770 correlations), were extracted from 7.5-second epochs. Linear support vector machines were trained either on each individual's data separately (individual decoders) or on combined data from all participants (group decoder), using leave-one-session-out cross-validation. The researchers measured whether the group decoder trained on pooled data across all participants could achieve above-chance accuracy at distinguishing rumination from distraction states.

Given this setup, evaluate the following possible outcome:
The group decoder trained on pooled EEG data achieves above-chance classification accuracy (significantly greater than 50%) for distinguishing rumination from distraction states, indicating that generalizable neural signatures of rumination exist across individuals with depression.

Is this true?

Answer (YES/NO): NO